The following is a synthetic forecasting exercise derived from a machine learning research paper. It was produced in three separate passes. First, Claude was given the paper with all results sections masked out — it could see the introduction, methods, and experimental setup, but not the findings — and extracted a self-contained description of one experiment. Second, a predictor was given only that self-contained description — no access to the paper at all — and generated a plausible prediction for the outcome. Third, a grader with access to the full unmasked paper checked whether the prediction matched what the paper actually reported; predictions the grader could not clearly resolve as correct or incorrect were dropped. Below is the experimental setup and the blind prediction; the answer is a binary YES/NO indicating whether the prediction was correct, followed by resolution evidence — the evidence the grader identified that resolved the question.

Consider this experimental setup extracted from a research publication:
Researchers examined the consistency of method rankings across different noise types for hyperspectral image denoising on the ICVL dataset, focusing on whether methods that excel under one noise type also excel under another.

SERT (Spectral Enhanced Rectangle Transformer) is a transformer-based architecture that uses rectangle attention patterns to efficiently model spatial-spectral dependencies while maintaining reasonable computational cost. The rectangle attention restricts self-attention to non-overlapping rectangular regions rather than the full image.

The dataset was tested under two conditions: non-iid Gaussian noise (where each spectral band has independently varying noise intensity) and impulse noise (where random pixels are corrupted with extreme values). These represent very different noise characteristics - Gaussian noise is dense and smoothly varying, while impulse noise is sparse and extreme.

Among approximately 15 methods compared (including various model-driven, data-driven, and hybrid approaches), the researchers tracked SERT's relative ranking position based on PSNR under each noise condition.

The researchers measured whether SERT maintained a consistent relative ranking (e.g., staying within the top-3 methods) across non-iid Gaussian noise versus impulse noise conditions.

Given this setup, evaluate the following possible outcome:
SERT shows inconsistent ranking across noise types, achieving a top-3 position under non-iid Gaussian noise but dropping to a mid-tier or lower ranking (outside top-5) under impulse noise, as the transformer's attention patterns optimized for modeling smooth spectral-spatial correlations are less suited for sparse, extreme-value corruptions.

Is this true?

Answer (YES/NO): NO